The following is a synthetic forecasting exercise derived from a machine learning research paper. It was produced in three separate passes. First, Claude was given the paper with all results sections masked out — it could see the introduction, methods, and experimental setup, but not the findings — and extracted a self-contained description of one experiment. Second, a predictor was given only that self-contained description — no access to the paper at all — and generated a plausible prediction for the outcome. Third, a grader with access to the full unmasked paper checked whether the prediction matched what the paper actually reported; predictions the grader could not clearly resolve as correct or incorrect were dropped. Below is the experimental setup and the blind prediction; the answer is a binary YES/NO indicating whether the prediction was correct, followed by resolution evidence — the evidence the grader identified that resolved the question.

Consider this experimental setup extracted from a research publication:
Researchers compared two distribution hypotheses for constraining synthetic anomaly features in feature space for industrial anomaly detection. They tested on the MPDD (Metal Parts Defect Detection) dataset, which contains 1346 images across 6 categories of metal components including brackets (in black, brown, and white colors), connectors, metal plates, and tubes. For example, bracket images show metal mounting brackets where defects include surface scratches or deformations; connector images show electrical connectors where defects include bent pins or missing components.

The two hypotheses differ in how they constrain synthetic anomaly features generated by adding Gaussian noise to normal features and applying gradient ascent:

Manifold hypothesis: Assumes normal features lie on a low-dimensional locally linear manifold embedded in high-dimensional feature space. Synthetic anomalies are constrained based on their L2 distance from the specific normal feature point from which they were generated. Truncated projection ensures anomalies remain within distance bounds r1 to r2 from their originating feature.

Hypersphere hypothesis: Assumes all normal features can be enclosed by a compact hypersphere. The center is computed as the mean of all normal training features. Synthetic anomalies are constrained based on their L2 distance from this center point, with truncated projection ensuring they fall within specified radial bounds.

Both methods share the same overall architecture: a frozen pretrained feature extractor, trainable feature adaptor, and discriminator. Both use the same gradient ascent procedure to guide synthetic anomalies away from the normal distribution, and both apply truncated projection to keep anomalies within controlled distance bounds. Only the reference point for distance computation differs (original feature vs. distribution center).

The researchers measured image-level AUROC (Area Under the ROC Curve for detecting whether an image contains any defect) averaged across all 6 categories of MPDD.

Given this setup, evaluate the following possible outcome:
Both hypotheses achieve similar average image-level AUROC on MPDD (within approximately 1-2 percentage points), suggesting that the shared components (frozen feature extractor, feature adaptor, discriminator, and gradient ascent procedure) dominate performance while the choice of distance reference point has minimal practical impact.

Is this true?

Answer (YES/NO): NO